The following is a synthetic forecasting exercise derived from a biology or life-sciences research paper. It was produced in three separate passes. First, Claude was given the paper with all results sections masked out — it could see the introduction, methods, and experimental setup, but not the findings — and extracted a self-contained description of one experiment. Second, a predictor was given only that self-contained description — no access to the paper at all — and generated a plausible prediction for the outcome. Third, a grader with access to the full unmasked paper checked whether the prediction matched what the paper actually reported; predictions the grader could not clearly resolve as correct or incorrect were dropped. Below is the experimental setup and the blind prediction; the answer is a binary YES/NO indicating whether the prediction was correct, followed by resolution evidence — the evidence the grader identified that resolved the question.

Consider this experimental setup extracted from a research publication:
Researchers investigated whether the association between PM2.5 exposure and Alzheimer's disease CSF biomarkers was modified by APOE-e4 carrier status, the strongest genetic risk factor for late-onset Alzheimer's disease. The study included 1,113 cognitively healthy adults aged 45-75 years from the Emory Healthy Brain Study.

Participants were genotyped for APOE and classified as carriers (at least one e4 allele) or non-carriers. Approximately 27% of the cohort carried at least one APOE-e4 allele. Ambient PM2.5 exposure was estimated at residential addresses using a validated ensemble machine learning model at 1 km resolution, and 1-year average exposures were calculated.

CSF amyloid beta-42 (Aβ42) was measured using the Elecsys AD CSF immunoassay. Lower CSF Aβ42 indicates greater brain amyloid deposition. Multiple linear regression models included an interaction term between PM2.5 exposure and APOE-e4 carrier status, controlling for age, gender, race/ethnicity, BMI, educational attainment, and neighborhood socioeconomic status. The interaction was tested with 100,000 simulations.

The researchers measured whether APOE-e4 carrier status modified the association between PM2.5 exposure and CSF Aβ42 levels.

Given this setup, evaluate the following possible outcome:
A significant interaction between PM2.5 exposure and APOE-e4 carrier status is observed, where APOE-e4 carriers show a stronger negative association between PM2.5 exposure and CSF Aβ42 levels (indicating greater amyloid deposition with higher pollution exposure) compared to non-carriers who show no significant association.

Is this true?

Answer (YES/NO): NO